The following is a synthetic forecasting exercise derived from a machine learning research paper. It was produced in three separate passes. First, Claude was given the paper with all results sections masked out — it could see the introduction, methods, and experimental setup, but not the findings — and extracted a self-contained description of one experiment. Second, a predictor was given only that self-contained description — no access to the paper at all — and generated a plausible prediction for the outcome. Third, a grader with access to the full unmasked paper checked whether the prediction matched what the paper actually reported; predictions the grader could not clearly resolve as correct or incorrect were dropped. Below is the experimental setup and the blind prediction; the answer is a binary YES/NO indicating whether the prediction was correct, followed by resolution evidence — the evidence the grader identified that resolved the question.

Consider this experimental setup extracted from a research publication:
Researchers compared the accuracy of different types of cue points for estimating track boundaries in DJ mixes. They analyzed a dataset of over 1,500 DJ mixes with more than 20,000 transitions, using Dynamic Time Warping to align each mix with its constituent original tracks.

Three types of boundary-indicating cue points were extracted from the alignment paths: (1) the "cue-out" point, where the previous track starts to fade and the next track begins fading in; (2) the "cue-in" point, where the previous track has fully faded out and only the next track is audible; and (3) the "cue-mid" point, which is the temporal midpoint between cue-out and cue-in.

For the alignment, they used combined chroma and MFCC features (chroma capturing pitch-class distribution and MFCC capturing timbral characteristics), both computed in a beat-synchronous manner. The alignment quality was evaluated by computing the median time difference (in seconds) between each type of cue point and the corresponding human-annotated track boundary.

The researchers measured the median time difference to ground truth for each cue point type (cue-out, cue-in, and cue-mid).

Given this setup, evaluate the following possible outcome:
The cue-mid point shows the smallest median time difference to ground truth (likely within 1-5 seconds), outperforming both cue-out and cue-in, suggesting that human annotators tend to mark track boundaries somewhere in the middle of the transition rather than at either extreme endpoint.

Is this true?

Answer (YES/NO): NO